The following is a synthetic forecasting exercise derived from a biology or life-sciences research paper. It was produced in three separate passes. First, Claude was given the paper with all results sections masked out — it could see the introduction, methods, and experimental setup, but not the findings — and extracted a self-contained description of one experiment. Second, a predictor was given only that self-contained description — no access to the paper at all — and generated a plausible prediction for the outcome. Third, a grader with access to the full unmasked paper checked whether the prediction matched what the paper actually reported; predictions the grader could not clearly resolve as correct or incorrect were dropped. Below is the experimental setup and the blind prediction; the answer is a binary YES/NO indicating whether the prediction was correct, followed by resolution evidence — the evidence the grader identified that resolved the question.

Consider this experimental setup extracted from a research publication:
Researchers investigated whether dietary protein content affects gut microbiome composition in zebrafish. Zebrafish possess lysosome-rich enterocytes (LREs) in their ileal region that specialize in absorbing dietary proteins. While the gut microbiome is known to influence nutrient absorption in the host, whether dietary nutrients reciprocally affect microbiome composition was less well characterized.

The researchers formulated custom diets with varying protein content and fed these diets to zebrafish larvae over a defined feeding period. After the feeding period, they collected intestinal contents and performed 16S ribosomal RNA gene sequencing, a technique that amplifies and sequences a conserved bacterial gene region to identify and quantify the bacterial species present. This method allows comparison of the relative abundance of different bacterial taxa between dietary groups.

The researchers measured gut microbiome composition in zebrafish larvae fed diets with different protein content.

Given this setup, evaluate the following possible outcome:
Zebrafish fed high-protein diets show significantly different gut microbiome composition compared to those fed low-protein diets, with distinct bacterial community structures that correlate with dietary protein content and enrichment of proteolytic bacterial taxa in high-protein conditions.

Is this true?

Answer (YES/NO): NO